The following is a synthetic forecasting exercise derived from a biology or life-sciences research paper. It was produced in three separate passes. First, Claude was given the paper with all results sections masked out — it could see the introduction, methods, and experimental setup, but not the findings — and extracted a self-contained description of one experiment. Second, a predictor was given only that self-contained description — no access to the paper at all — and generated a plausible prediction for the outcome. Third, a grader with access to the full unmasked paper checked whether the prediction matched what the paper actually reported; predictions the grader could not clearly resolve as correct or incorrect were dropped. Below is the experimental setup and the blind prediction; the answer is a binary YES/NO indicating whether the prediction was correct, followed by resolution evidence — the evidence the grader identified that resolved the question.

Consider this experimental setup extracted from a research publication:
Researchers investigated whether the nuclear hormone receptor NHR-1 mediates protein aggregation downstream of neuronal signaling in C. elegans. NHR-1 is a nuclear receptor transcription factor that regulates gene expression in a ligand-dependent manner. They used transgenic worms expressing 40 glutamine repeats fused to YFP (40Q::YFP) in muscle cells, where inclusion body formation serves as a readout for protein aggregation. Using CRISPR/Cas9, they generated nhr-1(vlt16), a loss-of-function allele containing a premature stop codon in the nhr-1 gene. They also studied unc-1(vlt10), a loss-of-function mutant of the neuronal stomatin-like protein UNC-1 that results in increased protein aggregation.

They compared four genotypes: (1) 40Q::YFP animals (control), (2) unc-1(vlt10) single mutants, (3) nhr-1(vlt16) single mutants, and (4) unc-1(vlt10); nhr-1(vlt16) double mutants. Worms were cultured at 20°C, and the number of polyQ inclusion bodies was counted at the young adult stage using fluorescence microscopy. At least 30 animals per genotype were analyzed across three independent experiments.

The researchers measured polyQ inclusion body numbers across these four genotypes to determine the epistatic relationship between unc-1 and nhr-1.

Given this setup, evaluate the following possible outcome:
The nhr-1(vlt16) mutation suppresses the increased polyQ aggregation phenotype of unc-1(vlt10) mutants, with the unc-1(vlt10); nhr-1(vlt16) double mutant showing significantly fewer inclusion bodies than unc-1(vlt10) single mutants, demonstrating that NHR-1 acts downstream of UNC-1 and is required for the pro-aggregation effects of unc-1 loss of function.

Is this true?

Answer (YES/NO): YES